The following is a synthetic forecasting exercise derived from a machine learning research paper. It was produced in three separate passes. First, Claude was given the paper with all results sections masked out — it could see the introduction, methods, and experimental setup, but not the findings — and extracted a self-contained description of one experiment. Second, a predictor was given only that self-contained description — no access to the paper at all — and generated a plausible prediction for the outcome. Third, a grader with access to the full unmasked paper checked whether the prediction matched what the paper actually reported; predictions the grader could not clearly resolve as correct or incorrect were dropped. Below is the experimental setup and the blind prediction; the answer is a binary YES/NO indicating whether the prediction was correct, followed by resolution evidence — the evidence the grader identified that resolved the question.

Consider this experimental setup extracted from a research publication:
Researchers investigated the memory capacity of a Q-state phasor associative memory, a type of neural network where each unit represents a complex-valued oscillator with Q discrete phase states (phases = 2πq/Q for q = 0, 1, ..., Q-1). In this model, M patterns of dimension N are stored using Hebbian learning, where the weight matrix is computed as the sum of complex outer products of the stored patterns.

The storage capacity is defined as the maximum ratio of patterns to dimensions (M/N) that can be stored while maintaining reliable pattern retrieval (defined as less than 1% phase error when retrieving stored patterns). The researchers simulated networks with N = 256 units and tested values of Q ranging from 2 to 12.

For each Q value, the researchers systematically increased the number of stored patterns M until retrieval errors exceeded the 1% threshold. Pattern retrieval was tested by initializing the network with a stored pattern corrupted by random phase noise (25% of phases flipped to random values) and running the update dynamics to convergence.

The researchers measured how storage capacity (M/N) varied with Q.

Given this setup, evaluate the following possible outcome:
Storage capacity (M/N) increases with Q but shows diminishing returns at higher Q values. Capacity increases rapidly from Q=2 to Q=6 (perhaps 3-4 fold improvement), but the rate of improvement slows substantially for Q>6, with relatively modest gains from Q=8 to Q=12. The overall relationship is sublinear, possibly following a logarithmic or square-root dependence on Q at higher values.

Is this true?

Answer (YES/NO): NO